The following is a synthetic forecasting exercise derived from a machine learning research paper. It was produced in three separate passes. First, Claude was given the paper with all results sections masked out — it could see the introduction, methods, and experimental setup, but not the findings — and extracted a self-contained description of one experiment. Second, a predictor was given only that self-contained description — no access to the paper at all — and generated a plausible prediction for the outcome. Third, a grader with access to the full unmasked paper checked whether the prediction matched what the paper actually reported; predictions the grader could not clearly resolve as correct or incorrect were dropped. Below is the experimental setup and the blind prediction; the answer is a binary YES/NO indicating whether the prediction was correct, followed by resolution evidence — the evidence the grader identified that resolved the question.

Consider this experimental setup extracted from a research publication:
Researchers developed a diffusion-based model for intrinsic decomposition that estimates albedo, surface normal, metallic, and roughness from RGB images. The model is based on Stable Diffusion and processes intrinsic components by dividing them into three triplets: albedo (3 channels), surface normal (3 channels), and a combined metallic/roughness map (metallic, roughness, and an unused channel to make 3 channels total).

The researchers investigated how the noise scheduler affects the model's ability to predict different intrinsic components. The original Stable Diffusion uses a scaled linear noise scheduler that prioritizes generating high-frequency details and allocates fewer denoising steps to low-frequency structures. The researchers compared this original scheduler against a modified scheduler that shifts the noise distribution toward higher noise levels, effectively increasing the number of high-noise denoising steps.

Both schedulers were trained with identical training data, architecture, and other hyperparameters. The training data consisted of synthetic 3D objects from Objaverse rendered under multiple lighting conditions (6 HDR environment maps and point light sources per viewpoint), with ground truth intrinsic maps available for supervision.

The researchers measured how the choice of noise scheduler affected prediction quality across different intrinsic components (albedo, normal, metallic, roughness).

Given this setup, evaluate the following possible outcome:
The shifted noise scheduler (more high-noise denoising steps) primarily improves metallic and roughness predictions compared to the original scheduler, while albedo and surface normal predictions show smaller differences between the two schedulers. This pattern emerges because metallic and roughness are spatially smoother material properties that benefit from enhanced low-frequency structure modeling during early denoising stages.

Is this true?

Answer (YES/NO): YES